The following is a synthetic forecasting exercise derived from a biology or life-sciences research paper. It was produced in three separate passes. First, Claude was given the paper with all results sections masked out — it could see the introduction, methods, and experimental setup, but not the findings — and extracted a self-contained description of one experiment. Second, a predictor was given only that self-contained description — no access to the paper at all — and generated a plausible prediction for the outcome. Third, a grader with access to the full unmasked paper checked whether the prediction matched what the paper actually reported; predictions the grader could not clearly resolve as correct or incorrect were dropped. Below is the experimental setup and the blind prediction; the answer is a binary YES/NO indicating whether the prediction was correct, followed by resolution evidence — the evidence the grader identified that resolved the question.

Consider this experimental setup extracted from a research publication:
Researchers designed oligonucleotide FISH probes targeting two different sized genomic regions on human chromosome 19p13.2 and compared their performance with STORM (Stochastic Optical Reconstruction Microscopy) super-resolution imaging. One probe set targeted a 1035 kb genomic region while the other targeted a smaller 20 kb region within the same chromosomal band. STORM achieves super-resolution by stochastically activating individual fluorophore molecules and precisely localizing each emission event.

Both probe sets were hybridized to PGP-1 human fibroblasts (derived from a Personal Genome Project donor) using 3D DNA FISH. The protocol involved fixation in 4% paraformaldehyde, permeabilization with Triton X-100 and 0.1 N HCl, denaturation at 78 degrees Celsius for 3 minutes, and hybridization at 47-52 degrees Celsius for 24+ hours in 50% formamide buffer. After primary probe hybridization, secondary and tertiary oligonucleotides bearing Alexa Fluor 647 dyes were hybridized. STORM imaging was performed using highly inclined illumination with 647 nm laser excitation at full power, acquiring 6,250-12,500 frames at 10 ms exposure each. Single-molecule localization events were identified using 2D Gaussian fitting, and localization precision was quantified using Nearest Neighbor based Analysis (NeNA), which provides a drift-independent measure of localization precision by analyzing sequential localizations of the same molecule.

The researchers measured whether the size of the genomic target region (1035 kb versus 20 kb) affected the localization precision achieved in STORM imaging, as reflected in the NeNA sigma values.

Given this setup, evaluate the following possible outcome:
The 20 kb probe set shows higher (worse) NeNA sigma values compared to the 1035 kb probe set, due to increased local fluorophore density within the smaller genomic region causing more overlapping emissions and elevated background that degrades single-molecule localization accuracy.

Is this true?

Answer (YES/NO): NO